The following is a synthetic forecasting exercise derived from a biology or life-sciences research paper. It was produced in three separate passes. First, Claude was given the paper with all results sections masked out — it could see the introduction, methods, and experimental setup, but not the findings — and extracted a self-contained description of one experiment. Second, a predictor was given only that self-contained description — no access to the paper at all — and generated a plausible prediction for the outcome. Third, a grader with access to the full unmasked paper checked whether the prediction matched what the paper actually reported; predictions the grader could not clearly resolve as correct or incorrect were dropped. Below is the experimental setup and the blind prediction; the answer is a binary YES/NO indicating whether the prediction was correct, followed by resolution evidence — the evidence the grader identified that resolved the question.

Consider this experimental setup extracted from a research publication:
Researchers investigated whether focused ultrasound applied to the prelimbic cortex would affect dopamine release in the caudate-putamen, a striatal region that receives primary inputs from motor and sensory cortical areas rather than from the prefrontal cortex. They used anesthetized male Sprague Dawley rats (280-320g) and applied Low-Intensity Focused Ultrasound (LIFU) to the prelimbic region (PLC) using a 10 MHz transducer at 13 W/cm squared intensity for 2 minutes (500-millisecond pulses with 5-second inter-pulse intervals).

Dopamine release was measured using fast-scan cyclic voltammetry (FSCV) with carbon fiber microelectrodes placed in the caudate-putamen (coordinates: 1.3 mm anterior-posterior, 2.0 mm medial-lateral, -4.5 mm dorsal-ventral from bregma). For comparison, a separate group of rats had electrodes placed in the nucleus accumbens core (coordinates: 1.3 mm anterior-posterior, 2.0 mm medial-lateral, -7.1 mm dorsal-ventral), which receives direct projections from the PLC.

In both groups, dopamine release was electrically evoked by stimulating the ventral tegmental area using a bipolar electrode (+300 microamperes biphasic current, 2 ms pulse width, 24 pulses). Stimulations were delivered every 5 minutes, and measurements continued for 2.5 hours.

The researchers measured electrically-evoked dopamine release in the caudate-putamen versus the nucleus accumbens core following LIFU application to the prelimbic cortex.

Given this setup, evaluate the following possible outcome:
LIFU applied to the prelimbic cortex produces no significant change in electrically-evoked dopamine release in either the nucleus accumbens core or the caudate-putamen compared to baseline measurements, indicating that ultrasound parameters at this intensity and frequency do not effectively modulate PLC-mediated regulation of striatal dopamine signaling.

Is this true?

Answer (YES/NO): NO